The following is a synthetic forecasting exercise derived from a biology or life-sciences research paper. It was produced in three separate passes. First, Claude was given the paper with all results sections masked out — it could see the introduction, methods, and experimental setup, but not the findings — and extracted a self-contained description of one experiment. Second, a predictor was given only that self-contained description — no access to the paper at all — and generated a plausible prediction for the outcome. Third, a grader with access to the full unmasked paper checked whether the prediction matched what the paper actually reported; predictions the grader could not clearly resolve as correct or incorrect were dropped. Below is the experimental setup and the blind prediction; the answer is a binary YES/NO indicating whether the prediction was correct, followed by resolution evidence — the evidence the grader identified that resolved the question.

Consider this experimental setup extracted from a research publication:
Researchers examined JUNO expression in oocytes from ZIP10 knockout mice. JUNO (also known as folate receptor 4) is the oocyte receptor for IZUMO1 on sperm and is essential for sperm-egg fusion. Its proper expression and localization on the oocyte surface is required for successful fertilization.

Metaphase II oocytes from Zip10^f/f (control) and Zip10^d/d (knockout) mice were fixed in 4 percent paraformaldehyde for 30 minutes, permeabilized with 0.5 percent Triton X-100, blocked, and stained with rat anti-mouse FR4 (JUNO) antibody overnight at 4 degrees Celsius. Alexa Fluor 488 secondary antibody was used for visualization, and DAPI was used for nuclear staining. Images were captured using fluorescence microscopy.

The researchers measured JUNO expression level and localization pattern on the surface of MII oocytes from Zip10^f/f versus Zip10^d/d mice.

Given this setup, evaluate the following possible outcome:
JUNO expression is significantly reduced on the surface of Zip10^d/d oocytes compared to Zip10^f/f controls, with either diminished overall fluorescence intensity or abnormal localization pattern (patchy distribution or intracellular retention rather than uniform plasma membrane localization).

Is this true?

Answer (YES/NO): NO